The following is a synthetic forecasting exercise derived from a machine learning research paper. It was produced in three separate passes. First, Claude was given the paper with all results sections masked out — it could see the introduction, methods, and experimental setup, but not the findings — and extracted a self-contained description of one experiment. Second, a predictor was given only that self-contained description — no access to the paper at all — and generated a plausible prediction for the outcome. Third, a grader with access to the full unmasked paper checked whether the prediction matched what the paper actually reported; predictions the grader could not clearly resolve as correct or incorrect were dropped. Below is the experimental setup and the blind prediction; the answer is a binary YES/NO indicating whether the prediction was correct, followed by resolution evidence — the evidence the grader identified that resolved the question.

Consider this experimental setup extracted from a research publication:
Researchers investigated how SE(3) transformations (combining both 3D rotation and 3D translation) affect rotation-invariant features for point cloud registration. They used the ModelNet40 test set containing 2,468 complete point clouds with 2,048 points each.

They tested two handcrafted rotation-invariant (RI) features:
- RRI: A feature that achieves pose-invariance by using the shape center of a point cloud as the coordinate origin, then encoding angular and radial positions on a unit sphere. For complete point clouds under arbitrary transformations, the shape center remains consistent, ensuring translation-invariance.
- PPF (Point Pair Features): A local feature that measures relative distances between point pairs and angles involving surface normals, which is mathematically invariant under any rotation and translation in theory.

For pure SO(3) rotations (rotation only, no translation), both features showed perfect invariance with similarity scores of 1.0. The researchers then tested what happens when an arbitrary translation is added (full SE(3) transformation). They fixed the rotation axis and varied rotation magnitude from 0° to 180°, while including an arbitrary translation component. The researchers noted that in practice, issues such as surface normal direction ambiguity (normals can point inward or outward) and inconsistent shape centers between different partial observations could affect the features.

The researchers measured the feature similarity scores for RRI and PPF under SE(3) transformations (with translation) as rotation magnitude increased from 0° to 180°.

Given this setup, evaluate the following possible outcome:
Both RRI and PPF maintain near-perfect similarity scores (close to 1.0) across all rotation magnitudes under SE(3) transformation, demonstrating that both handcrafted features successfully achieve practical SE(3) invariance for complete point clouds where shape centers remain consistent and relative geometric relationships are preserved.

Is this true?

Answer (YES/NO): NO